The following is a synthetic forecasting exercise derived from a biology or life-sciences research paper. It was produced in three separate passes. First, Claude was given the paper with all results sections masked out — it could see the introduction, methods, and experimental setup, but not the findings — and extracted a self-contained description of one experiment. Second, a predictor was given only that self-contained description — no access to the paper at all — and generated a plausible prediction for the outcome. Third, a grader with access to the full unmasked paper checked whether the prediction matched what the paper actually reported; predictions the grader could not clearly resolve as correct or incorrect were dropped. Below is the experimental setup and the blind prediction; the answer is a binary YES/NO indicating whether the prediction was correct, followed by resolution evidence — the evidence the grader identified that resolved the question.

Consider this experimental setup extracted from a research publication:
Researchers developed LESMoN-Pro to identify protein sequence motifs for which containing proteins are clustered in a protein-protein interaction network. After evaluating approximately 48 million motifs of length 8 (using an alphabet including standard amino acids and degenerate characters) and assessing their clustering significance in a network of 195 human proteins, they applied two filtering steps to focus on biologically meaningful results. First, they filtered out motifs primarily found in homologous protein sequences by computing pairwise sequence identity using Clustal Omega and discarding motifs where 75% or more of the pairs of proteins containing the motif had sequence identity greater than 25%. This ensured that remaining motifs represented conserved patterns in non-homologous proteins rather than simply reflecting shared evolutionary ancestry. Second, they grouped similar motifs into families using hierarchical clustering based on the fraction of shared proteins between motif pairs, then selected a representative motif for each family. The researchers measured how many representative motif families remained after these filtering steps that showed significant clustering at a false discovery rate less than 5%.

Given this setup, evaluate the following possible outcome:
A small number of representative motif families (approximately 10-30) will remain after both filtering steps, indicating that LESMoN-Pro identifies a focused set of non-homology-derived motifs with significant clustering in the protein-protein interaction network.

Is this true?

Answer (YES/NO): NO